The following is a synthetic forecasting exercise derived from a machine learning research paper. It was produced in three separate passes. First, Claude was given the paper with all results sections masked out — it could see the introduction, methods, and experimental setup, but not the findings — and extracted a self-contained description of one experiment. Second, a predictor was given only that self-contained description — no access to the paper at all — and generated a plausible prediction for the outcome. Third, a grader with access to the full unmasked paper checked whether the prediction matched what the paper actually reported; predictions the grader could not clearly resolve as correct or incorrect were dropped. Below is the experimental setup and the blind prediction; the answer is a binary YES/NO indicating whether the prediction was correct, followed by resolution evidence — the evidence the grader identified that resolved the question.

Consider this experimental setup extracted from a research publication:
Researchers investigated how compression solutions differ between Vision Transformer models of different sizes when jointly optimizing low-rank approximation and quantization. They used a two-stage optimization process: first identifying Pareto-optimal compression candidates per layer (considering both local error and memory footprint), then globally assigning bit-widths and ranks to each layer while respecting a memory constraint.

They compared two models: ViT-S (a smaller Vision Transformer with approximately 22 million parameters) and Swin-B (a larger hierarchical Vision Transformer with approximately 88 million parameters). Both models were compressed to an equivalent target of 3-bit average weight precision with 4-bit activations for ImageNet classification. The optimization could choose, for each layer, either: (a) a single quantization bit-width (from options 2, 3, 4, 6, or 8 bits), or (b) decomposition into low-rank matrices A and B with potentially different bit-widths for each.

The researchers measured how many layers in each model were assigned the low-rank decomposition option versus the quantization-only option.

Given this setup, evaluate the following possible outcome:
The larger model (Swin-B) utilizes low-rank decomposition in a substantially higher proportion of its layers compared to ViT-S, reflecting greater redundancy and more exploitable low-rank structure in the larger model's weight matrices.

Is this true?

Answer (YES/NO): YES